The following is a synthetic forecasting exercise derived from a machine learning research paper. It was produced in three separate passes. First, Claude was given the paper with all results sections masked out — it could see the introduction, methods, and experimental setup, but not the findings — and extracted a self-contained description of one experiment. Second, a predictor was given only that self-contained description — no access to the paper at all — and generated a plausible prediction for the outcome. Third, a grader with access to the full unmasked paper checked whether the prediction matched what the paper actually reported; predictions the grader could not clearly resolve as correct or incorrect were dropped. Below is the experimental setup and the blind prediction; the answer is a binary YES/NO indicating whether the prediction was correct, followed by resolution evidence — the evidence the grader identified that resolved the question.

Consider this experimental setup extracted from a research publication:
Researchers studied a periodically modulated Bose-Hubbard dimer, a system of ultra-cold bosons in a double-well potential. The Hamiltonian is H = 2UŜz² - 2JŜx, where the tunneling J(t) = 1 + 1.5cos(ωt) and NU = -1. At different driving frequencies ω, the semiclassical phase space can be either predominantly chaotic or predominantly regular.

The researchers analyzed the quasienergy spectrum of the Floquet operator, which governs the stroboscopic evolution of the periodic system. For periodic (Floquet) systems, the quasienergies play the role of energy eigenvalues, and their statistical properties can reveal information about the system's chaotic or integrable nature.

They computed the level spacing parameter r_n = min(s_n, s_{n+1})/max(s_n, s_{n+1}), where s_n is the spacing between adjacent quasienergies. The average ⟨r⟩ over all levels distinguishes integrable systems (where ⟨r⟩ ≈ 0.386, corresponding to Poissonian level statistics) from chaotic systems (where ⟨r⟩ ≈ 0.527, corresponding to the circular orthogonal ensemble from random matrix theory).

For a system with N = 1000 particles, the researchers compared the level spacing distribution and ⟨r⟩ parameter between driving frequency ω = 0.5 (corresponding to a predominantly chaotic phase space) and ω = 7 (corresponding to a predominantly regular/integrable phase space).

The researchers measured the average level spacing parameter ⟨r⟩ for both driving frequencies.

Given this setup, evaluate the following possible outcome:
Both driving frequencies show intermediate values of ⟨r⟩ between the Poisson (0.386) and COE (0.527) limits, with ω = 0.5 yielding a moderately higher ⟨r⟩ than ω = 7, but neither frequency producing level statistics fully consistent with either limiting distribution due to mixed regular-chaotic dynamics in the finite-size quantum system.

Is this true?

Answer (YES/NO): NO